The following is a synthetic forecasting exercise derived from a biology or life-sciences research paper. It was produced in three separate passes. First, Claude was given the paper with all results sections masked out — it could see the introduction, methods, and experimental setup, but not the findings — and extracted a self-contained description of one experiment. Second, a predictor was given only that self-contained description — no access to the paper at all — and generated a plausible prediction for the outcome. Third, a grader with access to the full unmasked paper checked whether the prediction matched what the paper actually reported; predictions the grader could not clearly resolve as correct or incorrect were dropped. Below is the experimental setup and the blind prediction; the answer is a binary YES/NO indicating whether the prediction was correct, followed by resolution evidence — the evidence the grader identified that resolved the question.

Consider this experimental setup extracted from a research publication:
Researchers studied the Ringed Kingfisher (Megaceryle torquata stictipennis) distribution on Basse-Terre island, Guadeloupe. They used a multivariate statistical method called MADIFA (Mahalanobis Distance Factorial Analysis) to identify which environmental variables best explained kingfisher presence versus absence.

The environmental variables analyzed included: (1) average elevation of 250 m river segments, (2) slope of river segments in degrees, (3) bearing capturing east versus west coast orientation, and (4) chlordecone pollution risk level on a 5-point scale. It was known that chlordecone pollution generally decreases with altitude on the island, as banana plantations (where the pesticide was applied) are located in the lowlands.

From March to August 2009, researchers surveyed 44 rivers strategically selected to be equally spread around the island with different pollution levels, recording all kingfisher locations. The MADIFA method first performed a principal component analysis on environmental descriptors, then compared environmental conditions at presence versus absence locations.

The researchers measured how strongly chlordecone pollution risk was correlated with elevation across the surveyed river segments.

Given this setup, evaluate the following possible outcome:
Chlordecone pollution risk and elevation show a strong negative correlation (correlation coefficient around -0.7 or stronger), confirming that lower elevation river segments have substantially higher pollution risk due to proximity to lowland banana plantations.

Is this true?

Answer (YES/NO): NO